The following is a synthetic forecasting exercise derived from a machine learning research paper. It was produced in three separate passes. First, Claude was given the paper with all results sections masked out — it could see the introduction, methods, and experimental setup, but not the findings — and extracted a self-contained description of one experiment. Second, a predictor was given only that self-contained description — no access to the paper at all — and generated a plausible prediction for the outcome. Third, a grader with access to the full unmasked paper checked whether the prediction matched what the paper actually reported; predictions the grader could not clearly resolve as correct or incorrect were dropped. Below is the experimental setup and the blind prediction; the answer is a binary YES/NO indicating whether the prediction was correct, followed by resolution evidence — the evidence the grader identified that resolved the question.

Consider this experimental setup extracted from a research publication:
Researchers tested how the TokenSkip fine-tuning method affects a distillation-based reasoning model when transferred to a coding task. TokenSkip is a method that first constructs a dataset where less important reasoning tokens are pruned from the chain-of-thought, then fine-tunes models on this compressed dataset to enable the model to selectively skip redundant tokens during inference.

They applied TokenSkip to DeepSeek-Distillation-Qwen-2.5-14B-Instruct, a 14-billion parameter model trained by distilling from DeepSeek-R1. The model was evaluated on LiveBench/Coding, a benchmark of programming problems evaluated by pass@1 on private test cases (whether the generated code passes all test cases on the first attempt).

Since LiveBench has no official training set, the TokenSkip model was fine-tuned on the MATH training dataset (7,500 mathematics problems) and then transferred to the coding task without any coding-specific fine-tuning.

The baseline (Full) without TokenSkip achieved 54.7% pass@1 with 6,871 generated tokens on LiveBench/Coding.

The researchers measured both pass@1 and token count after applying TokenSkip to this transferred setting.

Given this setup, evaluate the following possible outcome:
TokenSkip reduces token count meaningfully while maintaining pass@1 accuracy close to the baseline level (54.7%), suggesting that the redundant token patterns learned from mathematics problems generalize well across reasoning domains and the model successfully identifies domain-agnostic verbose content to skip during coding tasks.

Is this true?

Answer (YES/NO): NO